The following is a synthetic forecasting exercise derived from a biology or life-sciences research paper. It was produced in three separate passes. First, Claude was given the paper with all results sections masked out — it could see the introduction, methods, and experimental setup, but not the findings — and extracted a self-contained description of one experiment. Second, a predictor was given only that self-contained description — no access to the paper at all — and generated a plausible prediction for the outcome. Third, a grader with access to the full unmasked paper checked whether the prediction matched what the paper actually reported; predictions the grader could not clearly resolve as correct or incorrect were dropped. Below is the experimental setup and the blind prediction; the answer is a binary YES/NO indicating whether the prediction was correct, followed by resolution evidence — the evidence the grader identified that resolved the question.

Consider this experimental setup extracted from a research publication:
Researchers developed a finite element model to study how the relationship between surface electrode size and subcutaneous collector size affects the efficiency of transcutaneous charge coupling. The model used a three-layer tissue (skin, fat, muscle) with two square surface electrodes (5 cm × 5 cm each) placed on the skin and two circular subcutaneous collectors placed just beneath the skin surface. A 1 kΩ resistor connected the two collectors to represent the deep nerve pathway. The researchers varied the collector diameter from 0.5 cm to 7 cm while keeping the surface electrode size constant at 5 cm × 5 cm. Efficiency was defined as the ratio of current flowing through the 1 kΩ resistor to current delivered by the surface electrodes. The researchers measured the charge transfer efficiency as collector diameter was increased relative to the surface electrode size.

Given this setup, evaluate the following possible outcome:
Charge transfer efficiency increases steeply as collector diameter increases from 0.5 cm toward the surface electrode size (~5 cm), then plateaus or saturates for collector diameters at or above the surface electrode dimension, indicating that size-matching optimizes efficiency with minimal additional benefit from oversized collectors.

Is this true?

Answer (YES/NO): NO